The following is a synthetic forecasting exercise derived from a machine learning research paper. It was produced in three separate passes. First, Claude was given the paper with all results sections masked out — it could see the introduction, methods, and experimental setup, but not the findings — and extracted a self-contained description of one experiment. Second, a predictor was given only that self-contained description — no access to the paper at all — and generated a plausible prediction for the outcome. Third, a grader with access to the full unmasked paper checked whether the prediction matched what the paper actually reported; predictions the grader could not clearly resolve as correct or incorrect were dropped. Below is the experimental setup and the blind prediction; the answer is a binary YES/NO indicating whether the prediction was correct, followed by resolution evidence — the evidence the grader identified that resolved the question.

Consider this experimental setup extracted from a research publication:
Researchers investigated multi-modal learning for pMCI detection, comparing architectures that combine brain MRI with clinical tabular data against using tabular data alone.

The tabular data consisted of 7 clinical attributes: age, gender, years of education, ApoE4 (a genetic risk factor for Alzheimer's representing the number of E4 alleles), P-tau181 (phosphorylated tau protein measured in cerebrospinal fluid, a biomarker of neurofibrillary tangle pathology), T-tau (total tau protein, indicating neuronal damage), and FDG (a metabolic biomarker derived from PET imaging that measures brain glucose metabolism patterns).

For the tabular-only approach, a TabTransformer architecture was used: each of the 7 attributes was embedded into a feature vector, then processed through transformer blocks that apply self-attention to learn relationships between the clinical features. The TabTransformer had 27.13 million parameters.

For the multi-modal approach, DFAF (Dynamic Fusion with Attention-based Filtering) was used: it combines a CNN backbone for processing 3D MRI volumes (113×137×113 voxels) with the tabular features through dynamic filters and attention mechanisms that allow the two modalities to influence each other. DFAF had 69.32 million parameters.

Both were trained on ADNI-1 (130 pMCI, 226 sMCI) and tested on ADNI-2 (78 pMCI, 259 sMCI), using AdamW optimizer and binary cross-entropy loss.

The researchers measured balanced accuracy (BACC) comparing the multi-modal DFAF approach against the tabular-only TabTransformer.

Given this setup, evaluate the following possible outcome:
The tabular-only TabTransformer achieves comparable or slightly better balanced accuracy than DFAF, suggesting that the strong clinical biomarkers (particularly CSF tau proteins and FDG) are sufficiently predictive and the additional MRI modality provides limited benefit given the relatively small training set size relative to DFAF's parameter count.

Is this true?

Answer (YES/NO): YES